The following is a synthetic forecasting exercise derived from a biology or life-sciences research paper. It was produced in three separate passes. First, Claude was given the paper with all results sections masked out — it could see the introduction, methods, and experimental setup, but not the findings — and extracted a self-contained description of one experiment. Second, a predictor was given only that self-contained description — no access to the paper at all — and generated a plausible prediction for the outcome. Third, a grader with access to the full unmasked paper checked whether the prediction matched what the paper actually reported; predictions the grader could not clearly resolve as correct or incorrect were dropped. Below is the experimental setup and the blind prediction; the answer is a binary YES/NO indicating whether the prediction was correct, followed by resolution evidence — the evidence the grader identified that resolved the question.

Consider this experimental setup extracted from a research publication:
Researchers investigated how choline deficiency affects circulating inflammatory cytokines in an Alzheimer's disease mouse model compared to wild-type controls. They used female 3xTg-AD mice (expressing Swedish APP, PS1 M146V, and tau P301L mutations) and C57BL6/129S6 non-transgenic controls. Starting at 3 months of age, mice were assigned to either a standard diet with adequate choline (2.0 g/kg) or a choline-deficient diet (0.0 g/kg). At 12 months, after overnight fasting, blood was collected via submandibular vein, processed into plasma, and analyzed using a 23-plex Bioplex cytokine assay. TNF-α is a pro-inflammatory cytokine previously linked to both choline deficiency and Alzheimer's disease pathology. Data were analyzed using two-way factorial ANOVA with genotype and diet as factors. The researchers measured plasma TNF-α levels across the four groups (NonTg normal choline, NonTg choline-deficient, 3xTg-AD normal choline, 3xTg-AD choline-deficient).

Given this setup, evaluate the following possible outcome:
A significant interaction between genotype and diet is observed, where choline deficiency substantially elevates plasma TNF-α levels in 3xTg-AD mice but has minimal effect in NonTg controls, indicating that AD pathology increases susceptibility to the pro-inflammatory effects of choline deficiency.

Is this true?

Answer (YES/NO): NO